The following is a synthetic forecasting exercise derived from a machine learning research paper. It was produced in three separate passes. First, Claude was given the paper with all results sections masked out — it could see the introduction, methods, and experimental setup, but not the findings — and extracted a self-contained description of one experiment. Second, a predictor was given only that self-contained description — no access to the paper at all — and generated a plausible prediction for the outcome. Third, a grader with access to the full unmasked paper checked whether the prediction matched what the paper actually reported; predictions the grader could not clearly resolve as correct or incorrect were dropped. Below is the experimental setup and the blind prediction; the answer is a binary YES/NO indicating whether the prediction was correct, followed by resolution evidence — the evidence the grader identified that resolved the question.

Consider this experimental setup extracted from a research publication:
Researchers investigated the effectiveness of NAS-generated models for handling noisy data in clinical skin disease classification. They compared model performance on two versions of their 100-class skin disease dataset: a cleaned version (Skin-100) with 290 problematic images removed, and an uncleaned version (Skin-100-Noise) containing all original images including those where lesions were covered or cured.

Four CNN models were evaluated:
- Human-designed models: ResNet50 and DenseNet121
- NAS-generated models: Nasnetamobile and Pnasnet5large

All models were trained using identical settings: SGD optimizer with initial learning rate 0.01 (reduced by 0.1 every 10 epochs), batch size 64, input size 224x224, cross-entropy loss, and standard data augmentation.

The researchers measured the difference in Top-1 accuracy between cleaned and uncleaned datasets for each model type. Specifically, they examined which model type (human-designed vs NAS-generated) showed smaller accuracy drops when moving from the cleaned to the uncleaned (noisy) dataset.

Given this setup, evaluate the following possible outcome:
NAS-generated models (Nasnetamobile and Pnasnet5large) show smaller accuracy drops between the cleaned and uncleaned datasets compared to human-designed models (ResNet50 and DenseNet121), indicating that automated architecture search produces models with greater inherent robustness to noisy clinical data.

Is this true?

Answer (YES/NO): YES